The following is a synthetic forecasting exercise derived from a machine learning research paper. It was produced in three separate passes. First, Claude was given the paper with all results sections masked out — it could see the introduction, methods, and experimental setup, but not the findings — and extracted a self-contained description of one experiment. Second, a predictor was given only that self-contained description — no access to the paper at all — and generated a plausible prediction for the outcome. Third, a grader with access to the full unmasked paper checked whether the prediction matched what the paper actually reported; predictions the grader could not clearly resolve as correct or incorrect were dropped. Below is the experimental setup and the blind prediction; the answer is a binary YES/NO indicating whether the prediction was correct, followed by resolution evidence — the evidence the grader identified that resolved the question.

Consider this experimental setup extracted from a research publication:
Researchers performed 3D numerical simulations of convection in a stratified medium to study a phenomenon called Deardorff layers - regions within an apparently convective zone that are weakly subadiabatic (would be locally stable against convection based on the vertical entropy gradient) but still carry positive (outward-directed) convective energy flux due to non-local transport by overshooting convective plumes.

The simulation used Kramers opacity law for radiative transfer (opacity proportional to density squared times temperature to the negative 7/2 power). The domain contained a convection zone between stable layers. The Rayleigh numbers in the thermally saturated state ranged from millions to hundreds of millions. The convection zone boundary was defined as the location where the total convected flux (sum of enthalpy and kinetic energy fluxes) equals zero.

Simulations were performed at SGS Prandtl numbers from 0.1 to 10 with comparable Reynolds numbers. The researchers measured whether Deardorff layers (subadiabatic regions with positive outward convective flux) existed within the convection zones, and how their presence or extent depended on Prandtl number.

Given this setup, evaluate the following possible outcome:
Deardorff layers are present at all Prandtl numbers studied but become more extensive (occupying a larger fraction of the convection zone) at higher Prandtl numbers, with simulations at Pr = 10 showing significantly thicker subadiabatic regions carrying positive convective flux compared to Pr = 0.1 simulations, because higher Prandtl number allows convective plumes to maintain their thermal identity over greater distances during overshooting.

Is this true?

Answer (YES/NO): NO